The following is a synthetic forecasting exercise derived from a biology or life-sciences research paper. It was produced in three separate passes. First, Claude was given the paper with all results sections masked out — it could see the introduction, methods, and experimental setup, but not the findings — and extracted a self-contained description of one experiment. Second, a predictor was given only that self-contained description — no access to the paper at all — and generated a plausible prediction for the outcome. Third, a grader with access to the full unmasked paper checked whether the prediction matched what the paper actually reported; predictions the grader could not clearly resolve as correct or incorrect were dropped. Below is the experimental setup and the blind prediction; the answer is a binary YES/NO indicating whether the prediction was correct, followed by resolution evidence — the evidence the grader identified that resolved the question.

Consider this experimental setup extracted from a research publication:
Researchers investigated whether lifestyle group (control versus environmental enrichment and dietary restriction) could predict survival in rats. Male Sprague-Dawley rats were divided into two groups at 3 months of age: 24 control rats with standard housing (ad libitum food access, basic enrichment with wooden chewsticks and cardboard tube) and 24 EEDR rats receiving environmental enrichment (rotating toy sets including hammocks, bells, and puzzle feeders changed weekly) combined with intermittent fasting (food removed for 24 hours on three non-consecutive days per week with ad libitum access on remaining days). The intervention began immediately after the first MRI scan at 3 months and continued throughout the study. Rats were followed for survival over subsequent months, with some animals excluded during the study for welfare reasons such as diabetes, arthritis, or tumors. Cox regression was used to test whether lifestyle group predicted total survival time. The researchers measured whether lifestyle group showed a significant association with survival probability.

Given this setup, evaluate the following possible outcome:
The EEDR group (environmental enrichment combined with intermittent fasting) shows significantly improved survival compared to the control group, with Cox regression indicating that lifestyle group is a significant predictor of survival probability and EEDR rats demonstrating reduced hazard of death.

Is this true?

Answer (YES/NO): NO